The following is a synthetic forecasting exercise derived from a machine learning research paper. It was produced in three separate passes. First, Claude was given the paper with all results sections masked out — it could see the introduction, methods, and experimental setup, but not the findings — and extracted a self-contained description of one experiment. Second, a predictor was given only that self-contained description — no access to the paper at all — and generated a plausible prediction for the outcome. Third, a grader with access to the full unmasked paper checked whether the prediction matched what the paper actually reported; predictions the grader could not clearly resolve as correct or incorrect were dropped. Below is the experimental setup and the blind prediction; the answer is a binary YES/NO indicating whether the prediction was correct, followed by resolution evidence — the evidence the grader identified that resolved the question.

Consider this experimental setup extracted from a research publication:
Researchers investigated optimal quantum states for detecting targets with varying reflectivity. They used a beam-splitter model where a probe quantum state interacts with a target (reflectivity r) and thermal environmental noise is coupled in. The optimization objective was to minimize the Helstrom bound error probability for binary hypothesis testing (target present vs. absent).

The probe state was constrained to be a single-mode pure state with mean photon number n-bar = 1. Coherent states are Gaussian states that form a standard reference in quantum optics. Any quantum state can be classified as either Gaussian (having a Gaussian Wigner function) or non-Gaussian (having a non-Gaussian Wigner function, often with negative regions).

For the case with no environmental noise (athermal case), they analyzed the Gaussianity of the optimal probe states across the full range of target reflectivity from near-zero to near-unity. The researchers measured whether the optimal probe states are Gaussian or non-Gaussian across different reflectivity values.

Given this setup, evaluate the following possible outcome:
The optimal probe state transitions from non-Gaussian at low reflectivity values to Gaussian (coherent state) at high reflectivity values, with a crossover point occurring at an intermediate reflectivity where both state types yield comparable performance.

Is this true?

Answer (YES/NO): NO